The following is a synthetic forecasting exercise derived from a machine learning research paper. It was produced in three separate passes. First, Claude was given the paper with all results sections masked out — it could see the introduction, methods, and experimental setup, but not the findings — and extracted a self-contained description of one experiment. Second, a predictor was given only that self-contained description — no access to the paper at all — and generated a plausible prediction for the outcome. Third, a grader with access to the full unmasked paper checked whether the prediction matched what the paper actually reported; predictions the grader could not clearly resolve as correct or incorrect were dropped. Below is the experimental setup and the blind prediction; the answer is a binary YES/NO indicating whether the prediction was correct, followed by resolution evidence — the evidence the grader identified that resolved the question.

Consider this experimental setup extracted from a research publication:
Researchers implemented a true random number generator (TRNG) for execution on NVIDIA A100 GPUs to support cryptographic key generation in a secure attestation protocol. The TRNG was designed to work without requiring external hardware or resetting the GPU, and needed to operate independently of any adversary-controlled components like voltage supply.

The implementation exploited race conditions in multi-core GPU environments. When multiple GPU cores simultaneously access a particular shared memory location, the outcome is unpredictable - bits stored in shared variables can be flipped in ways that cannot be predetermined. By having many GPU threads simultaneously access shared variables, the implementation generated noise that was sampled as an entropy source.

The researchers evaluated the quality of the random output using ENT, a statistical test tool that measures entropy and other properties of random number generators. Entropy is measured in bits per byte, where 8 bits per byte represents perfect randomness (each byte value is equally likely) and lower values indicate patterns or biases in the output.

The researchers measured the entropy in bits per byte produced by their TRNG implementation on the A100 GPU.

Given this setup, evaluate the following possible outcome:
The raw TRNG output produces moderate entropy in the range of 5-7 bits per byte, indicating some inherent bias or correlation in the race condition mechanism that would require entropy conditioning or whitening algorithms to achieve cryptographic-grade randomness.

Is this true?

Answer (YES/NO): NO